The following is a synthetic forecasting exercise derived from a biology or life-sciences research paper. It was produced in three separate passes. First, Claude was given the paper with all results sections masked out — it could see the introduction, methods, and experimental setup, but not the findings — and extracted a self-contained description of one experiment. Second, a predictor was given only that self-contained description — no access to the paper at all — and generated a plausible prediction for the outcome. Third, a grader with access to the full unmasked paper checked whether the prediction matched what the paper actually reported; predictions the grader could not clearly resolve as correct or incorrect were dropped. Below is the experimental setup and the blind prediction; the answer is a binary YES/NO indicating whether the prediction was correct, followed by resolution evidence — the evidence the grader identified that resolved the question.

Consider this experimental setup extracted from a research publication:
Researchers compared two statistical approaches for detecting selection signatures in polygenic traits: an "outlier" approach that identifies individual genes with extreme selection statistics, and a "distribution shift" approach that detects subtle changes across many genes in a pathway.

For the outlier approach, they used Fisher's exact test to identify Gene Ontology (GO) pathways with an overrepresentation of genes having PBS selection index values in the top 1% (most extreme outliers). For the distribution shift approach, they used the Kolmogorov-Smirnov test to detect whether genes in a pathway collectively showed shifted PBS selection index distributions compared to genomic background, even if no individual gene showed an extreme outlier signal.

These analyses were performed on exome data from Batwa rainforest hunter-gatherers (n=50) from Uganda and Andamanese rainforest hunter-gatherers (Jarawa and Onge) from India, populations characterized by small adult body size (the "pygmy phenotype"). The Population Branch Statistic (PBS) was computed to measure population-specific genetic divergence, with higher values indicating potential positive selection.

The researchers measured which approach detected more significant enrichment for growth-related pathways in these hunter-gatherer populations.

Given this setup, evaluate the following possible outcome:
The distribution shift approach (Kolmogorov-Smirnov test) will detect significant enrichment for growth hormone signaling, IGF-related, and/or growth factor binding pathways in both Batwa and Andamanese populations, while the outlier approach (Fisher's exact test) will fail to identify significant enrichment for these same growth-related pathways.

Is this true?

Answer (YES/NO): YES